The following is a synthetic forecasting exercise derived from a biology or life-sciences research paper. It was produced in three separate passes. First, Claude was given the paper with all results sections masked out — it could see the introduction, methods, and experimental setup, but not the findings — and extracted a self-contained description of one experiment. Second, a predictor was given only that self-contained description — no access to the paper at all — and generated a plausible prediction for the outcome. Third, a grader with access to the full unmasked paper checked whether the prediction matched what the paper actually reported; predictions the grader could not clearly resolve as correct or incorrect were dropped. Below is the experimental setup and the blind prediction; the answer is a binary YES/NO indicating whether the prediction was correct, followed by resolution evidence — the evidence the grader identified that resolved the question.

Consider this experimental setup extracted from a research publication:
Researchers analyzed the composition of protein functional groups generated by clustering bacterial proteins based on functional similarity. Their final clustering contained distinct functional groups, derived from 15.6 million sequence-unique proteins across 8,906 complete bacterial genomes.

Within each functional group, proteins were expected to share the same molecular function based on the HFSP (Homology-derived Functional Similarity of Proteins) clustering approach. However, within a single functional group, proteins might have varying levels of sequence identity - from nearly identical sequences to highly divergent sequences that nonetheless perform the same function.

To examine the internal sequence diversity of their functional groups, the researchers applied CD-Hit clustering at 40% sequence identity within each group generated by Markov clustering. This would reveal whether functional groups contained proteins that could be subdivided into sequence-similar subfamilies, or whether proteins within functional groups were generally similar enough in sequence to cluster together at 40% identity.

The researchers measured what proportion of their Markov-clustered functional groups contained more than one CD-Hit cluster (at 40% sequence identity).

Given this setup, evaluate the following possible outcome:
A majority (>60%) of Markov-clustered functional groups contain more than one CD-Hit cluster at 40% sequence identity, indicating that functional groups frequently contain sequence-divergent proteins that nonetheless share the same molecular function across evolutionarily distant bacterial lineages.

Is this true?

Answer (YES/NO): NO